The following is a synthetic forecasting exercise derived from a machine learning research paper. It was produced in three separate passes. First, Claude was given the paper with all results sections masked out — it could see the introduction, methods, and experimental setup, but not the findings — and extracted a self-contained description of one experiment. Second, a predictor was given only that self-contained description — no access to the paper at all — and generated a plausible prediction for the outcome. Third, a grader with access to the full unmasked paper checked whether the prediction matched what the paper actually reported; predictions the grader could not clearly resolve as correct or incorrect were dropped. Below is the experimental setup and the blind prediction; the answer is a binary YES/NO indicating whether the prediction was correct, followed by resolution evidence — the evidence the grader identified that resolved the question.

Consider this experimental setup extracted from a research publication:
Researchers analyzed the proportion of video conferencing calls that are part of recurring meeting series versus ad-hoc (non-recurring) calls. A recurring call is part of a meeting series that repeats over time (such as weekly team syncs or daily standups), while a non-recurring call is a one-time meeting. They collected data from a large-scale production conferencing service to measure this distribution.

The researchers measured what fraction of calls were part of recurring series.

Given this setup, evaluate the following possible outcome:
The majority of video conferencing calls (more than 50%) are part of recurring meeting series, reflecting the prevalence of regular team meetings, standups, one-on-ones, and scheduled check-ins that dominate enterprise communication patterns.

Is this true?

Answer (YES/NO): NO